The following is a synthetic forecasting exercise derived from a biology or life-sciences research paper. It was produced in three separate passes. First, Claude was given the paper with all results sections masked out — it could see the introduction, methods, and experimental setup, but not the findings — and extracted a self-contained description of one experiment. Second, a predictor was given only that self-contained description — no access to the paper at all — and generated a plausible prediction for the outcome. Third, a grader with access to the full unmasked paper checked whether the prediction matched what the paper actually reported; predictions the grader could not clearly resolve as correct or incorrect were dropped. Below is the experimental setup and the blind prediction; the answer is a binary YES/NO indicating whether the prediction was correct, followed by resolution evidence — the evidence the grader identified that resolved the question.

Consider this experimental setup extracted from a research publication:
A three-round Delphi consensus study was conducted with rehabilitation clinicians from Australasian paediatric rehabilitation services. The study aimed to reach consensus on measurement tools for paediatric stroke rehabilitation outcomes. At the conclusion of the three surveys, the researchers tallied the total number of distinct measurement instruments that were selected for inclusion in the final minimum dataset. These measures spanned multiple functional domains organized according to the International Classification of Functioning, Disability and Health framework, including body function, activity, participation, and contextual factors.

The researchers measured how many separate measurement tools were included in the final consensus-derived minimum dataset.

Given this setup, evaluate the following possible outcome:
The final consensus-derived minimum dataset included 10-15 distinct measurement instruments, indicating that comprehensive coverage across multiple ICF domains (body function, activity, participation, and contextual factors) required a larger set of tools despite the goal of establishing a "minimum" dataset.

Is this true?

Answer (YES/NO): YES